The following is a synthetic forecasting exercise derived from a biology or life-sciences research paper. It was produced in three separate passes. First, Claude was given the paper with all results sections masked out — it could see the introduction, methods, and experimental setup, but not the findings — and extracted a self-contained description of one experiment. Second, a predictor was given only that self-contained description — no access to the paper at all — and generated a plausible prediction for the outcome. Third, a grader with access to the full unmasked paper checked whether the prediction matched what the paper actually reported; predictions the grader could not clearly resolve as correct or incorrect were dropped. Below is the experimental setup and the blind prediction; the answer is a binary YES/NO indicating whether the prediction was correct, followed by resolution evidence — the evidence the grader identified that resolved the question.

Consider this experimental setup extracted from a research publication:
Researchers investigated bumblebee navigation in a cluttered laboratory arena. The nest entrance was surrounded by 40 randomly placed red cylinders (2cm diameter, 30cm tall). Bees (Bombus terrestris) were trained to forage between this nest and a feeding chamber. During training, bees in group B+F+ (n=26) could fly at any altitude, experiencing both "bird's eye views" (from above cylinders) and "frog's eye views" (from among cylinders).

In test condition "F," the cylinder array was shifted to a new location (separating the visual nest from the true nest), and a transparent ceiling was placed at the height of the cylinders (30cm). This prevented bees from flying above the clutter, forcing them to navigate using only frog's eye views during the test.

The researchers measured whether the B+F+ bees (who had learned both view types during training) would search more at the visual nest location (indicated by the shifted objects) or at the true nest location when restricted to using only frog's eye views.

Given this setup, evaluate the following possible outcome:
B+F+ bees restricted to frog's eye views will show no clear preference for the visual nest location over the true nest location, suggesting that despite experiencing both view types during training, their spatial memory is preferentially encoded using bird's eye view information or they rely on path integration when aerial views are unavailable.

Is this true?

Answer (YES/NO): NO